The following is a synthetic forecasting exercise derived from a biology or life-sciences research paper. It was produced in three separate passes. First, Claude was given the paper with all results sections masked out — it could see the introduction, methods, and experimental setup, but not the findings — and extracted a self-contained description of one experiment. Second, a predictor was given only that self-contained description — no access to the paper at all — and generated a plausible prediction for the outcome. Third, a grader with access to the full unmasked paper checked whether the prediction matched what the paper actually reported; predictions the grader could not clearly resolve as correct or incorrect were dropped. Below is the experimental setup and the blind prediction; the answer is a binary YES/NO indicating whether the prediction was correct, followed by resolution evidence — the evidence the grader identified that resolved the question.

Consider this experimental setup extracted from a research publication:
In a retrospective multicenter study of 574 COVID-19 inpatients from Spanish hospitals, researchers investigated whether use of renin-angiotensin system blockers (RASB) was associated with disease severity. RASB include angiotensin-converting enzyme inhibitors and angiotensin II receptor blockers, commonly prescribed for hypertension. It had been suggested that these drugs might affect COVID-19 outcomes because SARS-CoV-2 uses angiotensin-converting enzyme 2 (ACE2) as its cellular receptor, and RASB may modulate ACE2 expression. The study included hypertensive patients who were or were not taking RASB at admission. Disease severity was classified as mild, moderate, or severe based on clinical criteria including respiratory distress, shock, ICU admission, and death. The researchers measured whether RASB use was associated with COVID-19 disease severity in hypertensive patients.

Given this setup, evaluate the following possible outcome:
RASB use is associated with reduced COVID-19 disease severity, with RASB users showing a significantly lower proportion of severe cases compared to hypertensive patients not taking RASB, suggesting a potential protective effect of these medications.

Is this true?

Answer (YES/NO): YES